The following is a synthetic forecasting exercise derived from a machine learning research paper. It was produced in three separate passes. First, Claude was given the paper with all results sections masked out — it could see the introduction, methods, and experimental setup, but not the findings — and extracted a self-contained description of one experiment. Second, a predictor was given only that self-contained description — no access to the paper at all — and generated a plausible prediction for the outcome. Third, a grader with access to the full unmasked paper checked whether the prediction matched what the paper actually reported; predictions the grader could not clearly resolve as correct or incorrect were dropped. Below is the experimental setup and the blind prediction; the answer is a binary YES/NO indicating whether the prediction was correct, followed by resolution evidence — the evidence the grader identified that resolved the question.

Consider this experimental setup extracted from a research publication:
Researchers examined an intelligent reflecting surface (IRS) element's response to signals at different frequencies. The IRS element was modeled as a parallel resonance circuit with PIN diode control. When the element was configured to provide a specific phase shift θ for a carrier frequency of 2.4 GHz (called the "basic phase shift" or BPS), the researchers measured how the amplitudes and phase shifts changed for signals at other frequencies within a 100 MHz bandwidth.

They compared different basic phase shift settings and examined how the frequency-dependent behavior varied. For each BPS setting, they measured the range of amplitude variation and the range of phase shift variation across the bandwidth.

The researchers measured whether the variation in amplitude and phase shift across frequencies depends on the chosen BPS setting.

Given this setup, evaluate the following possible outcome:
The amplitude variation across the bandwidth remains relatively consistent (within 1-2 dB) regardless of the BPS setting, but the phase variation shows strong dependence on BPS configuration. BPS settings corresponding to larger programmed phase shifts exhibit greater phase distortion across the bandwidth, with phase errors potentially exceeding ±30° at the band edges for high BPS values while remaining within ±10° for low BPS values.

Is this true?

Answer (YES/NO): NO